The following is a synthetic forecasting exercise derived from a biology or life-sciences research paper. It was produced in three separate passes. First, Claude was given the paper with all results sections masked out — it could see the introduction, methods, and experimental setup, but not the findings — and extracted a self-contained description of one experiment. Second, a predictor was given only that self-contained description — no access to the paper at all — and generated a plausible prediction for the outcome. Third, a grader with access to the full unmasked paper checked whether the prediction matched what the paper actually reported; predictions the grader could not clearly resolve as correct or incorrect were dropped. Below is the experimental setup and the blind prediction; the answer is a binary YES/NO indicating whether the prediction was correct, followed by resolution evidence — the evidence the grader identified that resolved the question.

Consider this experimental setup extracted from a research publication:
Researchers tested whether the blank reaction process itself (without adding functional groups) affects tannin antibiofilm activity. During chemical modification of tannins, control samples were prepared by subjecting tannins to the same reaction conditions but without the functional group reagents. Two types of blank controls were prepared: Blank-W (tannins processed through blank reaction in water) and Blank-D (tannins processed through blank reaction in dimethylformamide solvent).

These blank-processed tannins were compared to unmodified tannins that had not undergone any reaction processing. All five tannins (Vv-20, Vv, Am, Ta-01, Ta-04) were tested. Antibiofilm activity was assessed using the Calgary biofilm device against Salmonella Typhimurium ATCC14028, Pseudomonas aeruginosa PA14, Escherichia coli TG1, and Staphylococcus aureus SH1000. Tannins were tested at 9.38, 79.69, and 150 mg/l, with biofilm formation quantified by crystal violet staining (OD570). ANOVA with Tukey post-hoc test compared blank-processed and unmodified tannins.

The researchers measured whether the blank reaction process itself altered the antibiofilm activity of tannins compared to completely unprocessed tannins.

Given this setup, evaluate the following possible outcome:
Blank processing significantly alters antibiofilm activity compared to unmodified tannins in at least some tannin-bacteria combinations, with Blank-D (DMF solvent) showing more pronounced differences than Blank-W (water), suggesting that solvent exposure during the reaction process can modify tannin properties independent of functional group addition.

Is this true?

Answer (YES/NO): NO